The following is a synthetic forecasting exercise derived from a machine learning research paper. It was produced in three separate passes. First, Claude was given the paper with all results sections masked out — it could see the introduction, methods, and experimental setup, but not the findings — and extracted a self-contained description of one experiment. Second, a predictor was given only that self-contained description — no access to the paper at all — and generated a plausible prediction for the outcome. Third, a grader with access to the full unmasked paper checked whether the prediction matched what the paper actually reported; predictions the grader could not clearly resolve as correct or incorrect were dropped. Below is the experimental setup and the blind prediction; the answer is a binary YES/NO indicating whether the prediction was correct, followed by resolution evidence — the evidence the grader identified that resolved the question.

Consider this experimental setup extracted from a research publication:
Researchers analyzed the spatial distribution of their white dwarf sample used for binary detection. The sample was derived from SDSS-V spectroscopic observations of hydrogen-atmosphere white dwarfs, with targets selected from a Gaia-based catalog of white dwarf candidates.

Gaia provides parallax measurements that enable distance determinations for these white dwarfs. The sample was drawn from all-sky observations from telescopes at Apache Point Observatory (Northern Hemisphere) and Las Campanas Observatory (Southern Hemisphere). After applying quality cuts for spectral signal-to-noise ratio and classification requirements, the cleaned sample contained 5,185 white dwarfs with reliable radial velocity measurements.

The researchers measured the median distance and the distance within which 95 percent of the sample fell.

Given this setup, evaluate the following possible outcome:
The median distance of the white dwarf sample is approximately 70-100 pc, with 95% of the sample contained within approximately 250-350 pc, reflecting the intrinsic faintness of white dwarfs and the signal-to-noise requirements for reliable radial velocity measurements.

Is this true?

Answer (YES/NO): NO